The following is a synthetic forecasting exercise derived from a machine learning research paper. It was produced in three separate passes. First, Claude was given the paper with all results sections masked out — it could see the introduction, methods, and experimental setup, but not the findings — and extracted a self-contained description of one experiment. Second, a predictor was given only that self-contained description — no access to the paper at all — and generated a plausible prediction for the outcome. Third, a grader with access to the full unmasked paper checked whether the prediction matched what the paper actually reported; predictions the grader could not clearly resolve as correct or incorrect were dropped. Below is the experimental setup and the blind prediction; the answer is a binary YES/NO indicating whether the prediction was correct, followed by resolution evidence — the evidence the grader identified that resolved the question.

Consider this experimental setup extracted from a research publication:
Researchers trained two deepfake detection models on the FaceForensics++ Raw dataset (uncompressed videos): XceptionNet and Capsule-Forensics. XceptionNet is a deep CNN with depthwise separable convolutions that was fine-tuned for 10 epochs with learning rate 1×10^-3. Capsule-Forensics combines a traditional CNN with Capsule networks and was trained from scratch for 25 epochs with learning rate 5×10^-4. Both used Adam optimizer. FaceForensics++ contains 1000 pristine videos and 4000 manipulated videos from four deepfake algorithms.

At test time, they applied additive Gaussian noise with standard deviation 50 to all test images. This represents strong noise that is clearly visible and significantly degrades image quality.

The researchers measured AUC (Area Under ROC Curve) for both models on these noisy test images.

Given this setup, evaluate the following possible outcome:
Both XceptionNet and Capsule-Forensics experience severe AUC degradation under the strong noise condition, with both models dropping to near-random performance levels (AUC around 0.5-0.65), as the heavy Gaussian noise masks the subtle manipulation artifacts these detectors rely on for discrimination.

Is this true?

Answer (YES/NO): YES